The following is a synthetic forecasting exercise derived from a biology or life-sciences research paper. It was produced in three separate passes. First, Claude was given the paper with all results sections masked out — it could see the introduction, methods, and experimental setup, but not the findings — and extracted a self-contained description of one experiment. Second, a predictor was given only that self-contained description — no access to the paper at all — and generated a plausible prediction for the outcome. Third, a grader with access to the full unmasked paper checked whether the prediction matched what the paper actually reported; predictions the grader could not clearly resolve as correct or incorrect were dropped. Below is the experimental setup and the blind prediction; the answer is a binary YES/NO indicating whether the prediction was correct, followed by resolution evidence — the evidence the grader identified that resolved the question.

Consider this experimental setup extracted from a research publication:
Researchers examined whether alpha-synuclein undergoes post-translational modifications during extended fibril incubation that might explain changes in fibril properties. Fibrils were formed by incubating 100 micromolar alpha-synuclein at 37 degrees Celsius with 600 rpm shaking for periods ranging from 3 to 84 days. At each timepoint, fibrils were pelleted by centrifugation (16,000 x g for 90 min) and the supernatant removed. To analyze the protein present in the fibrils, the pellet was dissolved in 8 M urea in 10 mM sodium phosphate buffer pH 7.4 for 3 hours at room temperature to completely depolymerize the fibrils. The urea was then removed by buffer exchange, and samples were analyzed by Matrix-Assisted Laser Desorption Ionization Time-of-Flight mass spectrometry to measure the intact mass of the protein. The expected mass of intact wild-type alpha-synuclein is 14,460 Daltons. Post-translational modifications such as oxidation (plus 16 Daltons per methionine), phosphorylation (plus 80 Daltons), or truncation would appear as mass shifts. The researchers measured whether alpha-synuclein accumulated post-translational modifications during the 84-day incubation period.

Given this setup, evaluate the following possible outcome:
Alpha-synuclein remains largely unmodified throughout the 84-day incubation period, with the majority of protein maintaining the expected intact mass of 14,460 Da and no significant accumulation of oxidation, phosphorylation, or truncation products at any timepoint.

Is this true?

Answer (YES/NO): YES